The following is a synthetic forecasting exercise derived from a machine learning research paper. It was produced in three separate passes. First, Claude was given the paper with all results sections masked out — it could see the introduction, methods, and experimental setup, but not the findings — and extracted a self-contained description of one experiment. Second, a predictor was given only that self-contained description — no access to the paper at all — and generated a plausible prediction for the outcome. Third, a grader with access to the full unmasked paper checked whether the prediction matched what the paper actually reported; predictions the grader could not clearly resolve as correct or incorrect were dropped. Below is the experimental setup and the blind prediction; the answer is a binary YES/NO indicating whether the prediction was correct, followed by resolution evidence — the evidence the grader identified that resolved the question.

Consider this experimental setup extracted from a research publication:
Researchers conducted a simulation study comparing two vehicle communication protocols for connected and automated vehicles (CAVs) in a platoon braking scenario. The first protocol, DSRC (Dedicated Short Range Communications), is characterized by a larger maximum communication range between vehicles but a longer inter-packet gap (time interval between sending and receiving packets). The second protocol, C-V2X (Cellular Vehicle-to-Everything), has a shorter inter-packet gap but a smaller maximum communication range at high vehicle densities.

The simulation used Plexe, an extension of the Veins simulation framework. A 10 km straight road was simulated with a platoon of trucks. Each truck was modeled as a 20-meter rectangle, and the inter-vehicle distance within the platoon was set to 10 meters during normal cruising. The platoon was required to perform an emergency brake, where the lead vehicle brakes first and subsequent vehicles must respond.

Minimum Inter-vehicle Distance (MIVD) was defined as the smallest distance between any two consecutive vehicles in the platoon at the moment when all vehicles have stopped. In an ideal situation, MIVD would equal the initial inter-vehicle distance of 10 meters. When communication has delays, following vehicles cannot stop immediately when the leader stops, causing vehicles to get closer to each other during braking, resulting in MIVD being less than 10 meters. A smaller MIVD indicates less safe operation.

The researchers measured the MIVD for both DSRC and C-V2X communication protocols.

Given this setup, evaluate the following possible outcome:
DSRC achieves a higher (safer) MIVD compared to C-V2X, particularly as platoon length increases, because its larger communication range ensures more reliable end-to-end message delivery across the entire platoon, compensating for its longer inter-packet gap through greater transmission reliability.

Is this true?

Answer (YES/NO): NO